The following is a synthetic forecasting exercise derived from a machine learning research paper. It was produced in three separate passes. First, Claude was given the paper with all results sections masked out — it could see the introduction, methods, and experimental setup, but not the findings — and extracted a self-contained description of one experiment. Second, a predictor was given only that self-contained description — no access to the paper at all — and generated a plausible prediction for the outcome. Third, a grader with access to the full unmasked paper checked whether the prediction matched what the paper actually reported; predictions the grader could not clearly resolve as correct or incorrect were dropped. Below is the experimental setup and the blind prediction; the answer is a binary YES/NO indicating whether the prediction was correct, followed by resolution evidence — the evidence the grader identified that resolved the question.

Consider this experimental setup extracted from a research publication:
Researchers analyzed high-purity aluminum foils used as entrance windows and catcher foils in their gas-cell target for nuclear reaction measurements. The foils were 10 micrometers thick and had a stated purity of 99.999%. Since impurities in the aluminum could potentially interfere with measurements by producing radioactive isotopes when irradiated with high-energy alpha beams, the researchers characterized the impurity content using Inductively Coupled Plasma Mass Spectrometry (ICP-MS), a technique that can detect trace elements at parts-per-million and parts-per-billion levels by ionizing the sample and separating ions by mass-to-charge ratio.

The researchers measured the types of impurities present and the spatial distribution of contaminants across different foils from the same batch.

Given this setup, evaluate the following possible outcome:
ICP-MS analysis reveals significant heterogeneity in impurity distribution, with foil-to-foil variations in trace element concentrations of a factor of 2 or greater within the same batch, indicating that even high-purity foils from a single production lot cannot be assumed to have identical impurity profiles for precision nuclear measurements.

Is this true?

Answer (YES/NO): NO